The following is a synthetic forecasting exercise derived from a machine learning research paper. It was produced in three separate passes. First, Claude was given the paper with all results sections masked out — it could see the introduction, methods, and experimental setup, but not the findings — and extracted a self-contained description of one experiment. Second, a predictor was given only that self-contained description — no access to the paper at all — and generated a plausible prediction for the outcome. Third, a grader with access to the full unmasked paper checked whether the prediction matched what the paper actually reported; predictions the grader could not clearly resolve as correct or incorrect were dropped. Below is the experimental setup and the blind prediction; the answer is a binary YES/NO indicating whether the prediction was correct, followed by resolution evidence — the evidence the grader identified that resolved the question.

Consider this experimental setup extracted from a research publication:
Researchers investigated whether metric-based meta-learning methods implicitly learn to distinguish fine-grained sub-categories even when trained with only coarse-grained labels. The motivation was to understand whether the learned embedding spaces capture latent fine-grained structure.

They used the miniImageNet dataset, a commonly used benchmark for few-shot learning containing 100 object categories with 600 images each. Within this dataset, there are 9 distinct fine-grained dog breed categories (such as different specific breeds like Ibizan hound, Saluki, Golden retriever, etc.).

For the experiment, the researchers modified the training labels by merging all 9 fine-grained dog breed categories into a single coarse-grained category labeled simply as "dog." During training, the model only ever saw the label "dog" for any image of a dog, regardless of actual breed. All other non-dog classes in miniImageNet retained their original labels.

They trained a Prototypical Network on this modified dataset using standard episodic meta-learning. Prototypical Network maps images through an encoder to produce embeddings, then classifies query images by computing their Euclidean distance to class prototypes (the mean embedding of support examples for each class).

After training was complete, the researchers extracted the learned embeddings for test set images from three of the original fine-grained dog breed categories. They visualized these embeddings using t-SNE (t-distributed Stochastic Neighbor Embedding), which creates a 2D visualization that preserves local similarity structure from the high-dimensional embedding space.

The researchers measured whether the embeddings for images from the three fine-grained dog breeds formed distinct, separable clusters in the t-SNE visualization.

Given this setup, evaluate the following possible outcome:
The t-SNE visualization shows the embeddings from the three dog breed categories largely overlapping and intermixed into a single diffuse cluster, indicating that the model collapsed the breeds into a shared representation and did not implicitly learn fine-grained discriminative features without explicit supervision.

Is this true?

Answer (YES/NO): YES